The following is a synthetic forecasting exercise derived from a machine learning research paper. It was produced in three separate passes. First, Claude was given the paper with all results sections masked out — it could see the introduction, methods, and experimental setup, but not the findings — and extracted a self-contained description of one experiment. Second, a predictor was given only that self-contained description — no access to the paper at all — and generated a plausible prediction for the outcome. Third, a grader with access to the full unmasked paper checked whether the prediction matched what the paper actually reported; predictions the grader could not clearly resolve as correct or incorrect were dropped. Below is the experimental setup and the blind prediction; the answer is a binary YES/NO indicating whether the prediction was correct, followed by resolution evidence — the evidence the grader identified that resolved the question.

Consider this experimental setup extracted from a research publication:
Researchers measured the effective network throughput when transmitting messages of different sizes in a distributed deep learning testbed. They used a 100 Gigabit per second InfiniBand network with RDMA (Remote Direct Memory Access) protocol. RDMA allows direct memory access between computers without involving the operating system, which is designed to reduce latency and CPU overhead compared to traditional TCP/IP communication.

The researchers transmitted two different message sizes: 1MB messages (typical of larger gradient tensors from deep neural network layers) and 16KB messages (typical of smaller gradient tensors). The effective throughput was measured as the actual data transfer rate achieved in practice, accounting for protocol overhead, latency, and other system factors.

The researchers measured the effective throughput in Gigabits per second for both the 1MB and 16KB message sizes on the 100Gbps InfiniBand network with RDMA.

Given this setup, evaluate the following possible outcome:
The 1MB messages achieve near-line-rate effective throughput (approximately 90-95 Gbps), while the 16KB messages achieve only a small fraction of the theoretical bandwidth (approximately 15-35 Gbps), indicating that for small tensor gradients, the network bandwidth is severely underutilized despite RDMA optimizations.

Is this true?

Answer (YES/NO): NO